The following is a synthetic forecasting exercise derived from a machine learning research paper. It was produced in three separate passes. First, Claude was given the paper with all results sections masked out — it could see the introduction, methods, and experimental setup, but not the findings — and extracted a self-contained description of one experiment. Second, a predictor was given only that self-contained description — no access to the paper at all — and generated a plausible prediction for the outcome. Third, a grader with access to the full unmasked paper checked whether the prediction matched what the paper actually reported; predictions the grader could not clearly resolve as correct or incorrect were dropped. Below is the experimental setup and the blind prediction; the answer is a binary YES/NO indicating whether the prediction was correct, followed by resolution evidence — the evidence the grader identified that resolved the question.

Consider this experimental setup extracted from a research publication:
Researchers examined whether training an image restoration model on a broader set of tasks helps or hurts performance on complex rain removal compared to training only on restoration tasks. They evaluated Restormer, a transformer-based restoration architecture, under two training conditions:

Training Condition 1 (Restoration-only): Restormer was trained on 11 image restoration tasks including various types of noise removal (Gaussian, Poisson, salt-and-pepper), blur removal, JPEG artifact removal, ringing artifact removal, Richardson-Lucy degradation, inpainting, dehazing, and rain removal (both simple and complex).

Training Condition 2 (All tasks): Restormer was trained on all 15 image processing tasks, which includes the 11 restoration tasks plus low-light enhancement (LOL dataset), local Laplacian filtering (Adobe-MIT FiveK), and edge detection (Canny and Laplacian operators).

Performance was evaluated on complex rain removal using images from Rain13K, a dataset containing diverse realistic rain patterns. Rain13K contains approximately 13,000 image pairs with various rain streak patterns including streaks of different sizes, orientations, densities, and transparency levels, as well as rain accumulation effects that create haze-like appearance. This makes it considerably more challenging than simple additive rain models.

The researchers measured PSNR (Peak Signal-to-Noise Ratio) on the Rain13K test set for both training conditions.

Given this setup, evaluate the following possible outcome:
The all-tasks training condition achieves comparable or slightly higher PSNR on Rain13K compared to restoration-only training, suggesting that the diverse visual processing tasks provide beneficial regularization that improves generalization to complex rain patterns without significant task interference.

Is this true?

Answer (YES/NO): NO